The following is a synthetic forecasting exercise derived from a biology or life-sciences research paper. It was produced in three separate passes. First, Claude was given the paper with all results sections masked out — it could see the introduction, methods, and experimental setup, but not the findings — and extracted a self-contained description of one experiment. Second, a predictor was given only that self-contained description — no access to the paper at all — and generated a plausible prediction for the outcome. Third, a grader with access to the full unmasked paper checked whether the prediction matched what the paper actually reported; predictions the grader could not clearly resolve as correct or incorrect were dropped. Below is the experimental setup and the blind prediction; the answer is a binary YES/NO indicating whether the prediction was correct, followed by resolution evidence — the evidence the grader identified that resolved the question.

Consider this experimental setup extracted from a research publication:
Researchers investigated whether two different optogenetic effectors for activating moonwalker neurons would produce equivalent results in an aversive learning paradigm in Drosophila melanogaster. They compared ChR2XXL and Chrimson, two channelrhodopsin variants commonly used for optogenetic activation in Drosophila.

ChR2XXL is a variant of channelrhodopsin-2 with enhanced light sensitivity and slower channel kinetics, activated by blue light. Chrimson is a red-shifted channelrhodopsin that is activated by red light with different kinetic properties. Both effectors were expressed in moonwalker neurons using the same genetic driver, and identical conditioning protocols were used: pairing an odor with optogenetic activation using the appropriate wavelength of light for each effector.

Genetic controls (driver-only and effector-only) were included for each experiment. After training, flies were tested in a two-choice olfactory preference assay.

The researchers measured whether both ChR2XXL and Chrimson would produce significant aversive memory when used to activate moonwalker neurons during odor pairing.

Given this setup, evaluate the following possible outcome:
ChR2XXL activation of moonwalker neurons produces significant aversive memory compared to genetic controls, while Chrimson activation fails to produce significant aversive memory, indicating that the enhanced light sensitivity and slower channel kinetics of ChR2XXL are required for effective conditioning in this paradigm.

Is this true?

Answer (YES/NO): NO